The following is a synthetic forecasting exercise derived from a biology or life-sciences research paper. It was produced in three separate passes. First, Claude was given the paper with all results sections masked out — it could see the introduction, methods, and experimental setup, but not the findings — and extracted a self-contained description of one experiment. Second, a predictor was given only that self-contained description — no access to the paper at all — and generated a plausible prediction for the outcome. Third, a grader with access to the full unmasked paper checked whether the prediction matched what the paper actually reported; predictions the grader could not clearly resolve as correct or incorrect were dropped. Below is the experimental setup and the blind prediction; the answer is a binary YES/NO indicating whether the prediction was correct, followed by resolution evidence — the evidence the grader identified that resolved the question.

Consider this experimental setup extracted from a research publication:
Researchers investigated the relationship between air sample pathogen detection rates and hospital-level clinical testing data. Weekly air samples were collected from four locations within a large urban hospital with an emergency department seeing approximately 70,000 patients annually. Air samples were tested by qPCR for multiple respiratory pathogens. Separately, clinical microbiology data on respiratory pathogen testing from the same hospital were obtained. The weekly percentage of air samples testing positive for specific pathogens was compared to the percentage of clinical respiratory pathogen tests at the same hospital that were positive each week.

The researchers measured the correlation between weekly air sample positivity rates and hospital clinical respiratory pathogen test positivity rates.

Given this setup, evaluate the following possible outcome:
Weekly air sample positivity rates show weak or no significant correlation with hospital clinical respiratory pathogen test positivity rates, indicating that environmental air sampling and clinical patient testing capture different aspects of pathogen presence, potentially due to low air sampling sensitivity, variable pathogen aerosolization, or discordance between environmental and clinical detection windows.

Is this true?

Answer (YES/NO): NO